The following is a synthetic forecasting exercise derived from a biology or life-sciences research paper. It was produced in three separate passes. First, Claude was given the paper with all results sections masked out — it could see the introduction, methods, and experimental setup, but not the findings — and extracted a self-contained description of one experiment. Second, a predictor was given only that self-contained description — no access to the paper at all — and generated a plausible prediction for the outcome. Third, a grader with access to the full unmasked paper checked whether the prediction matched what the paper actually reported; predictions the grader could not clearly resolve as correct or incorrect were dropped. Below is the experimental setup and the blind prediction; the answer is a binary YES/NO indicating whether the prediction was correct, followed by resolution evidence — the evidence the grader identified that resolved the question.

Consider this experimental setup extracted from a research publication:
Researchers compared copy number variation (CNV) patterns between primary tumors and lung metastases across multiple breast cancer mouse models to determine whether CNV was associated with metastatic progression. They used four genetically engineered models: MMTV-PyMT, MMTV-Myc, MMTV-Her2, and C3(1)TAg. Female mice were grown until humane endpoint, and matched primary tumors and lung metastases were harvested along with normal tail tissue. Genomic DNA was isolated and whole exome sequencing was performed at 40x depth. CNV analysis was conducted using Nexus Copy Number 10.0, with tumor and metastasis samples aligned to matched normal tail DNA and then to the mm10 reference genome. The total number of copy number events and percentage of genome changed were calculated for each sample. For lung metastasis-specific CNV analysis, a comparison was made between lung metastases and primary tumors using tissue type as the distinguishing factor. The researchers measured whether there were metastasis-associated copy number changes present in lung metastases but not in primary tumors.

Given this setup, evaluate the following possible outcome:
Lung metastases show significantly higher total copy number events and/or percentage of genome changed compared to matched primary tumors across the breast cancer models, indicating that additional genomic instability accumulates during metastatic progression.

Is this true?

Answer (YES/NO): NO